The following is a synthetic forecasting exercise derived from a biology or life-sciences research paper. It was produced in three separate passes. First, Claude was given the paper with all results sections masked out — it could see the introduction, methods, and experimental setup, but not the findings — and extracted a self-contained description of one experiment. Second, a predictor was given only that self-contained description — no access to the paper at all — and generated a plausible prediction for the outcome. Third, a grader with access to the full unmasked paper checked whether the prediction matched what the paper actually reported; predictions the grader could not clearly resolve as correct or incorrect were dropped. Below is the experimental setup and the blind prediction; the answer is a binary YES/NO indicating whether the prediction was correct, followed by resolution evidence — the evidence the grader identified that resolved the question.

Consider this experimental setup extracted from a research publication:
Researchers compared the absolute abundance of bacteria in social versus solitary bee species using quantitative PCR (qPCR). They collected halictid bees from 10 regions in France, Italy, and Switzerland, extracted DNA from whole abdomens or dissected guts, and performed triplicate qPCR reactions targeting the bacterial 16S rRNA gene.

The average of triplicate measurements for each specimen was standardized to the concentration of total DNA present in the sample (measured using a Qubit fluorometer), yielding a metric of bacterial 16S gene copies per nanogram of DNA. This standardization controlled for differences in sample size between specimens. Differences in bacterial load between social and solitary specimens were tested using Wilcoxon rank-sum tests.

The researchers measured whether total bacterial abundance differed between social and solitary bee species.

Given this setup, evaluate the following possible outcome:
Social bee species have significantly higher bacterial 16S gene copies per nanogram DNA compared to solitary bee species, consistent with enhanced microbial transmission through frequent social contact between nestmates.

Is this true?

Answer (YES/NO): NO